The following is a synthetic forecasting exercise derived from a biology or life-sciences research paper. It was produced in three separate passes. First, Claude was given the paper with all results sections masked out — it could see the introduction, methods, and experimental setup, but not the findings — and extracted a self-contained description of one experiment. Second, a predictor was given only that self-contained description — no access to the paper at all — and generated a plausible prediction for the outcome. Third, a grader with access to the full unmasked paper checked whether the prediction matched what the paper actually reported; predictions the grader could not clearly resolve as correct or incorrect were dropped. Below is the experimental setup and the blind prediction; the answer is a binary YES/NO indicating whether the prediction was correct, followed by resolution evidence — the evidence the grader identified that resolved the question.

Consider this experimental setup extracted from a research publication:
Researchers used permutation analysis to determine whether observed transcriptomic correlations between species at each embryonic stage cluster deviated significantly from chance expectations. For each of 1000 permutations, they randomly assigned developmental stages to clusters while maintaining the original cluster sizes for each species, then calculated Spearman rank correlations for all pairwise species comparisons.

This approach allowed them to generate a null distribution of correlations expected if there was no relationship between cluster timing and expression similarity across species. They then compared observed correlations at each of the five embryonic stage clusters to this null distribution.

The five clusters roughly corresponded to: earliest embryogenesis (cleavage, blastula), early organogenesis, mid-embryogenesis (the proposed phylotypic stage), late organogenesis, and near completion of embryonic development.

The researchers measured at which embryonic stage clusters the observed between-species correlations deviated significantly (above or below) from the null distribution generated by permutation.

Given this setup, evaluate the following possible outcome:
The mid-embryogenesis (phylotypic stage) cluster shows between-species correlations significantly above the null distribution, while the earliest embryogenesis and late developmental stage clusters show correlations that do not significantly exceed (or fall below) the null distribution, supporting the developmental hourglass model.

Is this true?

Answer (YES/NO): NO